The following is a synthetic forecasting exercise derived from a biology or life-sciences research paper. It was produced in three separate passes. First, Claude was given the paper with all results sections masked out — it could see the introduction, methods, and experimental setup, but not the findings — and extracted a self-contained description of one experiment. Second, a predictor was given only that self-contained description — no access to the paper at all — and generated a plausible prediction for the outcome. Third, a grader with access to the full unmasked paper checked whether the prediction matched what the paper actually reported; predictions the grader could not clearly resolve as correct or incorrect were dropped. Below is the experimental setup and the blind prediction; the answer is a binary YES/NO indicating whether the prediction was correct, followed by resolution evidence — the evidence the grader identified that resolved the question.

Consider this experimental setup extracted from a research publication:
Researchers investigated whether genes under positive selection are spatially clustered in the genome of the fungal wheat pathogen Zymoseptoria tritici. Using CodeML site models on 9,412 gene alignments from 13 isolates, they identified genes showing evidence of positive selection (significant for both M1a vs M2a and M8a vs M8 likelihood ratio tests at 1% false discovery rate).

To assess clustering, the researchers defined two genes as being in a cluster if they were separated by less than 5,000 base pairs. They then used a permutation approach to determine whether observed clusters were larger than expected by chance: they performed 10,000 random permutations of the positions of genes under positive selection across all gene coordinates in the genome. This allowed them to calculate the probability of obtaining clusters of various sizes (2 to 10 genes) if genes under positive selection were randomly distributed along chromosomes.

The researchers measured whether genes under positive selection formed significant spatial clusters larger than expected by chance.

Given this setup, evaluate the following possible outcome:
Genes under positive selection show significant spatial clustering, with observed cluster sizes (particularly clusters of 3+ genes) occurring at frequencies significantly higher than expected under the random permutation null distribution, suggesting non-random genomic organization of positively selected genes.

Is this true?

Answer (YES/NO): NO